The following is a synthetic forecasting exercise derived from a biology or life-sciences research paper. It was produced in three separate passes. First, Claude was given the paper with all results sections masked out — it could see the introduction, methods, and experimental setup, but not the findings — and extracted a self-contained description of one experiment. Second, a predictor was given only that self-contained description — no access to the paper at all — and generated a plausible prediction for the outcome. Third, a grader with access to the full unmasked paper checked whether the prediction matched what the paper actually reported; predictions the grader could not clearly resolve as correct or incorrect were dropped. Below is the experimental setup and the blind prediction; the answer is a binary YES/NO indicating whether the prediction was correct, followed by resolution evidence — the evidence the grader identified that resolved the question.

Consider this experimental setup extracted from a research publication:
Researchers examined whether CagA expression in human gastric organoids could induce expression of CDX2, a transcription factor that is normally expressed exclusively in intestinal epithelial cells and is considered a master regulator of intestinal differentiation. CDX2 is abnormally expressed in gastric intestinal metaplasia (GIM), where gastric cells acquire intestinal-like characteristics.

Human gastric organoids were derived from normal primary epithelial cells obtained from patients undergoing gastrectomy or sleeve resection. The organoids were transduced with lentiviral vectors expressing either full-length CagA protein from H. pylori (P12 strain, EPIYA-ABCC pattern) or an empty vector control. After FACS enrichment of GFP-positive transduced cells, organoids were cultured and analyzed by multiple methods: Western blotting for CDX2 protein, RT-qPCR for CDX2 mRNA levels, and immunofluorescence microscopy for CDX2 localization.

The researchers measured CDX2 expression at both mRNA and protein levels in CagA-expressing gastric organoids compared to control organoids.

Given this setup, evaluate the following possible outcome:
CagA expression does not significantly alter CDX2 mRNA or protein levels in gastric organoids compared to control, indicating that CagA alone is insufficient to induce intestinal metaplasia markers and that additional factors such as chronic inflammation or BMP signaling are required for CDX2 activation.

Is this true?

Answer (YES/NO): NO